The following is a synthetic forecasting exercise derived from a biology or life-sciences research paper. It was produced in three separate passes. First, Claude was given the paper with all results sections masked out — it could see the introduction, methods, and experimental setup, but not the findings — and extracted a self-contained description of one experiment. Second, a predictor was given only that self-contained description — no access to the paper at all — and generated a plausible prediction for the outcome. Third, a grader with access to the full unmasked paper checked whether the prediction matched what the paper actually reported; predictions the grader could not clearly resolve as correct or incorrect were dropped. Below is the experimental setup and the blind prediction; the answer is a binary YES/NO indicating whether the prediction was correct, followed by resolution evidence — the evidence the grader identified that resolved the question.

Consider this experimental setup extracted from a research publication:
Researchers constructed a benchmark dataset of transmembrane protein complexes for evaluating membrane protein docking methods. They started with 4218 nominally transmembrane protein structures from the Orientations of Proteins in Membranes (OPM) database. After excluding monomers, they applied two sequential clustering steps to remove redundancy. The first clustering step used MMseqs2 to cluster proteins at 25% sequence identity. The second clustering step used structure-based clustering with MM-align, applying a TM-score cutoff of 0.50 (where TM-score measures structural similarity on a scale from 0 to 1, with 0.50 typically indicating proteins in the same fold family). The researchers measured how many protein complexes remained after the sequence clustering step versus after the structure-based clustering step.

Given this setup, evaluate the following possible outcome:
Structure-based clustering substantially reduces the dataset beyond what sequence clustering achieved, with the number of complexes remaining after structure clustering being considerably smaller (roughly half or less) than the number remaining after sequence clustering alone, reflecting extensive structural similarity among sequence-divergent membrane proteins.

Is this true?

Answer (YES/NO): YES